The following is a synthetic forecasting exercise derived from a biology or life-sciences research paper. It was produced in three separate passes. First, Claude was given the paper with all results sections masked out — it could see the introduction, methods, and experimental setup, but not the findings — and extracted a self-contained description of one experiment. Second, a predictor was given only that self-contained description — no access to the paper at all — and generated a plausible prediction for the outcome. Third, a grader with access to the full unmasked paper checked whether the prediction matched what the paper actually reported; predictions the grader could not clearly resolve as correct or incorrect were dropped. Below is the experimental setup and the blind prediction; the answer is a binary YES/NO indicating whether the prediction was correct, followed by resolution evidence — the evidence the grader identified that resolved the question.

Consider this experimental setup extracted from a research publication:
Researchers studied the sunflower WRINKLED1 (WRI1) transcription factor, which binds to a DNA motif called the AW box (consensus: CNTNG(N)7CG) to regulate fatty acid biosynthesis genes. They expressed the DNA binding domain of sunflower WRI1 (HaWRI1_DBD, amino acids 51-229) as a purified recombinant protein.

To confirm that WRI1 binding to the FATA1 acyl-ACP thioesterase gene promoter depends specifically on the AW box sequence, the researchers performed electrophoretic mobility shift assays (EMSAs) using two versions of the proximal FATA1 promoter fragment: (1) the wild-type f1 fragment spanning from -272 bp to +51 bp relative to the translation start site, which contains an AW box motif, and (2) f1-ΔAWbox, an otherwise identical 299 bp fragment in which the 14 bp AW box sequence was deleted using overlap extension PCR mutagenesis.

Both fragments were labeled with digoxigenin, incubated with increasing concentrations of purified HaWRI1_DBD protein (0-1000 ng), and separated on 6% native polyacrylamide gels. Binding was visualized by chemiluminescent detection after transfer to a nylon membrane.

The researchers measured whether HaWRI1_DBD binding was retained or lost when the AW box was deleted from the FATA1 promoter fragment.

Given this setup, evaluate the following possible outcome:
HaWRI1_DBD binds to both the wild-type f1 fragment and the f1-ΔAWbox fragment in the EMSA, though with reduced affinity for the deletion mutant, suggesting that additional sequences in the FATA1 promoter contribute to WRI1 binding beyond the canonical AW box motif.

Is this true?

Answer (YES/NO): NO